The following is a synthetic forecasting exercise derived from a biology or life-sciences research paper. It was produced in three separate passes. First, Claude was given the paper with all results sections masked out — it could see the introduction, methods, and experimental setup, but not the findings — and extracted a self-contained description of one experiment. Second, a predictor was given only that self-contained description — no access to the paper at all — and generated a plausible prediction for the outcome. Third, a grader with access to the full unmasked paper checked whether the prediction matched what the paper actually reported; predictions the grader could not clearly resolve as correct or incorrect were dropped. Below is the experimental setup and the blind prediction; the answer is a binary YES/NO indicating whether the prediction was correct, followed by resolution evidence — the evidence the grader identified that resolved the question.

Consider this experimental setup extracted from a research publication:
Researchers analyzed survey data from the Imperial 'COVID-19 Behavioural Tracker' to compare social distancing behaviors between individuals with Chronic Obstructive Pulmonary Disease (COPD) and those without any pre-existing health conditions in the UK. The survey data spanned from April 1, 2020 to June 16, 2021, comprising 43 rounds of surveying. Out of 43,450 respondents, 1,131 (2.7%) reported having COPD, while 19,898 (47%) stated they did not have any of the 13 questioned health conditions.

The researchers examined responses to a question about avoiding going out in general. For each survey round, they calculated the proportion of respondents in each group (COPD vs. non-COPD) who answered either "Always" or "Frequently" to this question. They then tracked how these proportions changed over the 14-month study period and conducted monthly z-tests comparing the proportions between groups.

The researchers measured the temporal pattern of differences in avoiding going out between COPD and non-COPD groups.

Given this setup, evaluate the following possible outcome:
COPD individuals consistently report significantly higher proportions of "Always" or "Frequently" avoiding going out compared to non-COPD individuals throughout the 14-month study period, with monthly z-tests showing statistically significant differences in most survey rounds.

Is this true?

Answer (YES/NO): YES